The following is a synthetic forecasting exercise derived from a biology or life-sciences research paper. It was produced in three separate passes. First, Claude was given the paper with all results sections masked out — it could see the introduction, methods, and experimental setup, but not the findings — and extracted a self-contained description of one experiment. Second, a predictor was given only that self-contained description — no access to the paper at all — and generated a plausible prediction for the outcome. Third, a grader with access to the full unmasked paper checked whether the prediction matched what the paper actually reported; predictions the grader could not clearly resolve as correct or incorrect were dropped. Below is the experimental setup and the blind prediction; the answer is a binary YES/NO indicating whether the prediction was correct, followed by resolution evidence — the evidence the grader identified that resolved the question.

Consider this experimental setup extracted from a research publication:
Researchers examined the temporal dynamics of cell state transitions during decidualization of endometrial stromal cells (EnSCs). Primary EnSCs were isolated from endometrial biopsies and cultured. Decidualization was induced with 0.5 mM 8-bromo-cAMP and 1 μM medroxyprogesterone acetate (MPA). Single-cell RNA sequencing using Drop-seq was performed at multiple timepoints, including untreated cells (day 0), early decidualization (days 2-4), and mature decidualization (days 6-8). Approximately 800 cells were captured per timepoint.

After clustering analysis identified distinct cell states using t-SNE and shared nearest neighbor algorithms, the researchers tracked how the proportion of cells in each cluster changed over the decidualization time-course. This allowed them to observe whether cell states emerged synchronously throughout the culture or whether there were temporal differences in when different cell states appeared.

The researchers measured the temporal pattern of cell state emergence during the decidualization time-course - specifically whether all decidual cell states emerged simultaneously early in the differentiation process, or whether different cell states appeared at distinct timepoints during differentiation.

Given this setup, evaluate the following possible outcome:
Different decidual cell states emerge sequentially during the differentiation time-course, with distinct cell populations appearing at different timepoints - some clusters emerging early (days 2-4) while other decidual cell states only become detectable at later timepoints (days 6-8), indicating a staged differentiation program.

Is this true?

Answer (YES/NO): YES